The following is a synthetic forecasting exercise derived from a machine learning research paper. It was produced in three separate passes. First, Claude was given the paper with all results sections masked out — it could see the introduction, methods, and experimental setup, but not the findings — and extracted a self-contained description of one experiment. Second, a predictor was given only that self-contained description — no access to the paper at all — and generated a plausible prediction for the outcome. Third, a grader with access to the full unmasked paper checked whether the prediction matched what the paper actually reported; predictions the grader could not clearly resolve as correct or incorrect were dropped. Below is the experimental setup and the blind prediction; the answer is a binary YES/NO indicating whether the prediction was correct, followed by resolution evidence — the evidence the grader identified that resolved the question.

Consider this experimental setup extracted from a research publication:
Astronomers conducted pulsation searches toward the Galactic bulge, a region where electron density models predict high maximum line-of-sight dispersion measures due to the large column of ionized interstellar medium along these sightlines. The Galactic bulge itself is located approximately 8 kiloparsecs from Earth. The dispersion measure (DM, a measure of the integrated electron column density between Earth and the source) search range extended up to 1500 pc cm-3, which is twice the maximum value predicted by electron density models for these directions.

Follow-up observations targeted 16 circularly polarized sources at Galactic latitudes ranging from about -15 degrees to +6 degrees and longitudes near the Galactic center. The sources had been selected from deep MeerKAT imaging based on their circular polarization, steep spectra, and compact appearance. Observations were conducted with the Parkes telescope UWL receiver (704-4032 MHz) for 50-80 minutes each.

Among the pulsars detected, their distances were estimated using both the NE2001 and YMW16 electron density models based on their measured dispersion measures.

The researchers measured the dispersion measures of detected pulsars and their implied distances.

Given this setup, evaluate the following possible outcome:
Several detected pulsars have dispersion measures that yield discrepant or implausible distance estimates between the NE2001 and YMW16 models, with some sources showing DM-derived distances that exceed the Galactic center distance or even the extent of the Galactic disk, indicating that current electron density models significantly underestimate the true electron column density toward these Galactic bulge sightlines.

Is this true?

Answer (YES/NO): NO